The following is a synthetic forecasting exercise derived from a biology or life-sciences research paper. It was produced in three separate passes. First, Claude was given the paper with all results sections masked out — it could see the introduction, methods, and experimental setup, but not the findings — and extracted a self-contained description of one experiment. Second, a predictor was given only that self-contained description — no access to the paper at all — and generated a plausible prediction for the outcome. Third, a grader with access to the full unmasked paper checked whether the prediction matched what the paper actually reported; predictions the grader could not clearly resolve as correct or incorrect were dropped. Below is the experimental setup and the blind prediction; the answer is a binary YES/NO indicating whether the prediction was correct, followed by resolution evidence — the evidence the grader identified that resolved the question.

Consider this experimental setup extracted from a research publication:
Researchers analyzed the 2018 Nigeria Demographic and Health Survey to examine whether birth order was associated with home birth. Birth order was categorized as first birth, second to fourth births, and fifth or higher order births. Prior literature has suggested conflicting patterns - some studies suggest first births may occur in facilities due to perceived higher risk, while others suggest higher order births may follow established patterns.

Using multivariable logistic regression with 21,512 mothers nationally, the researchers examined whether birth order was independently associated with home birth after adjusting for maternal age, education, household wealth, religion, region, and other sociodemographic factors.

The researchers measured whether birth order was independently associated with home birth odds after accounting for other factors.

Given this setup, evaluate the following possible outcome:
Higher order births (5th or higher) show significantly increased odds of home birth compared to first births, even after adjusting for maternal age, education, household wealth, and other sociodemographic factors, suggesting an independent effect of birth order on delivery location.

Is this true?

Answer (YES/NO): YES